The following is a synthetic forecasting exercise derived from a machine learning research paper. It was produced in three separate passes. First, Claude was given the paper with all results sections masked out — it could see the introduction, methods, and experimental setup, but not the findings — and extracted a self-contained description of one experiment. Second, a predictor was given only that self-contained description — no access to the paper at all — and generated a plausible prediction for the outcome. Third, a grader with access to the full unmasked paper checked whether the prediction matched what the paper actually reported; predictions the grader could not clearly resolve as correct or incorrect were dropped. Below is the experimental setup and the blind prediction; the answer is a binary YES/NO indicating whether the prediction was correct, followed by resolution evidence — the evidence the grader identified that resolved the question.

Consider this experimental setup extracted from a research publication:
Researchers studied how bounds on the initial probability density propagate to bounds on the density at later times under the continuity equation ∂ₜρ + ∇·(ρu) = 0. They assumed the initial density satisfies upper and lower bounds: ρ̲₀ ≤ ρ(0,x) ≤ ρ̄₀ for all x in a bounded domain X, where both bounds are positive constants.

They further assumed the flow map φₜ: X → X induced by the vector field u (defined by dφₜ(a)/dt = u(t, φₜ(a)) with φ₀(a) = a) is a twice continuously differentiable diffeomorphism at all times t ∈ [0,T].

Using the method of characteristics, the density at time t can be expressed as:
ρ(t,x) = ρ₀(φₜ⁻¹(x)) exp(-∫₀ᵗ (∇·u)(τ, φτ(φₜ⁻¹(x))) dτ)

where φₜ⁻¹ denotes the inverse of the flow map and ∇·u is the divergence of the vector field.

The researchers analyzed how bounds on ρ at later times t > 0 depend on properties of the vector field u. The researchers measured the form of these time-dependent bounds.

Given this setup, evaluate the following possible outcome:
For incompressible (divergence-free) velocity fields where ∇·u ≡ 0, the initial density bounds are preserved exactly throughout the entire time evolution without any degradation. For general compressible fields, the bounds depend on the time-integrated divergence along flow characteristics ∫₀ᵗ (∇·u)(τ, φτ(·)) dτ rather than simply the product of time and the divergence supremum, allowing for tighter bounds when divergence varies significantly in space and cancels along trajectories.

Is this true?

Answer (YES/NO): NO